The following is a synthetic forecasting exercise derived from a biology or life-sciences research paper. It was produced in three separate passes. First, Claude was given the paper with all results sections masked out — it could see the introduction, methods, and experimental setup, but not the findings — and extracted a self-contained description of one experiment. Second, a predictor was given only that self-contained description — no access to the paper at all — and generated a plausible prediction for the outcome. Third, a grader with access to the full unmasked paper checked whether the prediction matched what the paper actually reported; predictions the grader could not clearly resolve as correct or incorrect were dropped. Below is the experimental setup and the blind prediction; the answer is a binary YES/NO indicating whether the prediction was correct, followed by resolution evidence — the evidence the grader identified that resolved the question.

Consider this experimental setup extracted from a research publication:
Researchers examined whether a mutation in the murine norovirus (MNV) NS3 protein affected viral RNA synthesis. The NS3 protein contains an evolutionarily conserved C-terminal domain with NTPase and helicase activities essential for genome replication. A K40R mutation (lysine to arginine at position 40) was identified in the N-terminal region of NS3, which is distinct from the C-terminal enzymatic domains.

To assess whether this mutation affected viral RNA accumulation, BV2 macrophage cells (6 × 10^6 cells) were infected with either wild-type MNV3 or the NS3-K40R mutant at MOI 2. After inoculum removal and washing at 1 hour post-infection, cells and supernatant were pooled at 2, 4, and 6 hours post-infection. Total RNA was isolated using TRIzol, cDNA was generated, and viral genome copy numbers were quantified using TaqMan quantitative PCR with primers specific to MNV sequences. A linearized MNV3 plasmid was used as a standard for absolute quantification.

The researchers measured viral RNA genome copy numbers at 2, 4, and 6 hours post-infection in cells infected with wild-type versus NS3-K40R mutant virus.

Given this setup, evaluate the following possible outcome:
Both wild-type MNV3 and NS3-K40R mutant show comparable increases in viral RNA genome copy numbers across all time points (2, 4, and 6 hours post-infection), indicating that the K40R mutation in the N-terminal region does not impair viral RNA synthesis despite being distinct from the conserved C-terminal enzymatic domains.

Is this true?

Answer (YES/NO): YES